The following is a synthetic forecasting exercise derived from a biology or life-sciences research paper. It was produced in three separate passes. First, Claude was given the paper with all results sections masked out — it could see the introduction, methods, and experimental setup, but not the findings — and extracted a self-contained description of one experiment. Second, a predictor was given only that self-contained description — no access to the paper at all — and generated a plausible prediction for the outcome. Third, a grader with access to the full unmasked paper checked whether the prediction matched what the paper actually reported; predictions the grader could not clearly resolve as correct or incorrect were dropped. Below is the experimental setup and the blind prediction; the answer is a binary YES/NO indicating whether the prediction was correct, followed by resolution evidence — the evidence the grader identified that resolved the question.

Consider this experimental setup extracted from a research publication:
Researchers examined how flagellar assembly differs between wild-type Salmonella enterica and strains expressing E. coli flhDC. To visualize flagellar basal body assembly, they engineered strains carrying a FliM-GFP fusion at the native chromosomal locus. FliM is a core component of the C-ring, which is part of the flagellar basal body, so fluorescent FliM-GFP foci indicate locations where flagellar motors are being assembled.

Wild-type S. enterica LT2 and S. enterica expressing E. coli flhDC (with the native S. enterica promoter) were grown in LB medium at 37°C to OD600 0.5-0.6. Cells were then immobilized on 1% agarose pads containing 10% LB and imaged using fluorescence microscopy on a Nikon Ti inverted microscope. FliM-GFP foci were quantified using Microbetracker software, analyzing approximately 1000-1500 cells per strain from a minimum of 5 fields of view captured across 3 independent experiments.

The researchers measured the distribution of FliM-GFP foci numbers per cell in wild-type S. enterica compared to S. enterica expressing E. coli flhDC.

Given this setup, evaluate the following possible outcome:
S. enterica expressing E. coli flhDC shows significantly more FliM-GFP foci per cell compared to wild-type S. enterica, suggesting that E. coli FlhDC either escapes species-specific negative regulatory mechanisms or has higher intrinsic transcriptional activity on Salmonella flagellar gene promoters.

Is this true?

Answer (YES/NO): NO